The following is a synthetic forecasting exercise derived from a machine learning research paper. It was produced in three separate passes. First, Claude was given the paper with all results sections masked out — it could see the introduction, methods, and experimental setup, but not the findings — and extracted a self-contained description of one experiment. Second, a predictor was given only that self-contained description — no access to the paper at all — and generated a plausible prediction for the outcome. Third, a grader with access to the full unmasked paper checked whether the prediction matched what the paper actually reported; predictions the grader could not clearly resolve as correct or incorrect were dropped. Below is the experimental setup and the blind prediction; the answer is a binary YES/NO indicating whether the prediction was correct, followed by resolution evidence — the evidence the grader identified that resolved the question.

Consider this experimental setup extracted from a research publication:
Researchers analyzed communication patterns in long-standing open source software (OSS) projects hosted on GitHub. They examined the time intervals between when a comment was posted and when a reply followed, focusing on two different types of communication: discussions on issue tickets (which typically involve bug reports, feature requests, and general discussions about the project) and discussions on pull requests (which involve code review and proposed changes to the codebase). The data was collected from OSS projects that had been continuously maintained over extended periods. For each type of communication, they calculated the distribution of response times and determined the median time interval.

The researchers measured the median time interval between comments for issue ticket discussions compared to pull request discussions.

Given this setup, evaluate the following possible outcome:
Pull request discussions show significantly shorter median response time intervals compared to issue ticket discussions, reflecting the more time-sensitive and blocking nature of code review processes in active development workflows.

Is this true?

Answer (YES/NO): YES